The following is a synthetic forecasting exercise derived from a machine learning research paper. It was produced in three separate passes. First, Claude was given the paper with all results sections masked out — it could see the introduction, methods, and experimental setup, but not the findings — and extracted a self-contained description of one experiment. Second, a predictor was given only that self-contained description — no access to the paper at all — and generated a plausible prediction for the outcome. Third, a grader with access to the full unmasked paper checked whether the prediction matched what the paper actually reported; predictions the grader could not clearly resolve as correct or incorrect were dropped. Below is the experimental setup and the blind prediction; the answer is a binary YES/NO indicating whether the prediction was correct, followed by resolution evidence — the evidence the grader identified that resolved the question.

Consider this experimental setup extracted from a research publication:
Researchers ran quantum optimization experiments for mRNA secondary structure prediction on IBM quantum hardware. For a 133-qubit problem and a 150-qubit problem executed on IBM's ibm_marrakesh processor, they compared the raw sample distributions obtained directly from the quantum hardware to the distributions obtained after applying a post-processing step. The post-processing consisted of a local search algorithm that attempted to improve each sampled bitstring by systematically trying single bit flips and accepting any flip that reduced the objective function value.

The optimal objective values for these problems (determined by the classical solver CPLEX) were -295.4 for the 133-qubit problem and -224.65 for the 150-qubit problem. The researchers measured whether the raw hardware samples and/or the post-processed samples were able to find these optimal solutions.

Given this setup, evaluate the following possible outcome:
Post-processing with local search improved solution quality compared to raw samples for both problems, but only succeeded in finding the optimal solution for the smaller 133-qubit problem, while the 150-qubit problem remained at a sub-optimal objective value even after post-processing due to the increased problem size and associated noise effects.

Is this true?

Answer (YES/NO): NO